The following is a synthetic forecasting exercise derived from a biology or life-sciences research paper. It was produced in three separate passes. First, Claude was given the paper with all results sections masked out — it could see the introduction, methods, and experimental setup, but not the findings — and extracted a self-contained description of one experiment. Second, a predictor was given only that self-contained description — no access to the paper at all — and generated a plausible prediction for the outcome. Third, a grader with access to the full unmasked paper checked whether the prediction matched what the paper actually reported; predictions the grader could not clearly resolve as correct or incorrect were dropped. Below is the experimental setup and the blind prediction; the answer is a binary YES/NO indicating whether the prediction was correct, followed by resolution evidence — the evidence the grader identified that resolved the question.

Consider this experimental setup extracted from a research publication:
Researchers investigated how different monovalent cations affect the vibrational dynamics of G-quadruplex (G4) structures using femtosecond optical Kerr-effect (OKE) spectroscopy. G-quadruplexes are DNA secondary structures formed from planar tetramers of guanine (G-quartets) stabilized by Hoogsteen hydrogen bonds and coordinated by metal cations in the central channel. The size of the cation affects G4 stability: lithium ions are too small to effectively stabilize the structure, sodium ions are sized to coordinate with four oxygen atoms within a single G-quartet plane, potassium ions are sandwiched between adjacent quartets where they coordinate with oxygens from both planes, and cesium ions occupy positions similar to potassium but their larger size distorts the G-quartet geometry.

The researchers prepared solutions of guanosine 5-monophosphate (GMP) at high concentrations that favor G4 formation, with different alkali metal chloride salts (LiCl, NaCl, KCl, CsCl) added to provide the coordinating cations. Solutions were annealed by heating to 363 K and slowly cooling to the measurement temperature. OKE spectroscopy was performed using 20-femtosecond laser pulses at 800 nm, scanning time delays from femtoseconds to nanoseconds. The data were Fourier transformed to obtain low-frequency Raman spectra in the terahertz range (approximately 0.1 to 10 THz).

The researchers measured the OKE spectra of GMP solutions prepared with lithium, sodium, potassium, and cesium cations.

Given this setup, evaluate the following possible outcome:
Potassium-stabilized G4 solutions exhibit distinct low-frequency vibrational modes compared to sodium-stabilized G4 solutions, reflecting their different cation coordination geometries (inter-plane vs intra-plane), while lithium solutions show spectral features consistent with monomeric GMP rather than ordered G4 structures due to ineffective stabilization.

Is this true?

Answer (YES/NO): NO